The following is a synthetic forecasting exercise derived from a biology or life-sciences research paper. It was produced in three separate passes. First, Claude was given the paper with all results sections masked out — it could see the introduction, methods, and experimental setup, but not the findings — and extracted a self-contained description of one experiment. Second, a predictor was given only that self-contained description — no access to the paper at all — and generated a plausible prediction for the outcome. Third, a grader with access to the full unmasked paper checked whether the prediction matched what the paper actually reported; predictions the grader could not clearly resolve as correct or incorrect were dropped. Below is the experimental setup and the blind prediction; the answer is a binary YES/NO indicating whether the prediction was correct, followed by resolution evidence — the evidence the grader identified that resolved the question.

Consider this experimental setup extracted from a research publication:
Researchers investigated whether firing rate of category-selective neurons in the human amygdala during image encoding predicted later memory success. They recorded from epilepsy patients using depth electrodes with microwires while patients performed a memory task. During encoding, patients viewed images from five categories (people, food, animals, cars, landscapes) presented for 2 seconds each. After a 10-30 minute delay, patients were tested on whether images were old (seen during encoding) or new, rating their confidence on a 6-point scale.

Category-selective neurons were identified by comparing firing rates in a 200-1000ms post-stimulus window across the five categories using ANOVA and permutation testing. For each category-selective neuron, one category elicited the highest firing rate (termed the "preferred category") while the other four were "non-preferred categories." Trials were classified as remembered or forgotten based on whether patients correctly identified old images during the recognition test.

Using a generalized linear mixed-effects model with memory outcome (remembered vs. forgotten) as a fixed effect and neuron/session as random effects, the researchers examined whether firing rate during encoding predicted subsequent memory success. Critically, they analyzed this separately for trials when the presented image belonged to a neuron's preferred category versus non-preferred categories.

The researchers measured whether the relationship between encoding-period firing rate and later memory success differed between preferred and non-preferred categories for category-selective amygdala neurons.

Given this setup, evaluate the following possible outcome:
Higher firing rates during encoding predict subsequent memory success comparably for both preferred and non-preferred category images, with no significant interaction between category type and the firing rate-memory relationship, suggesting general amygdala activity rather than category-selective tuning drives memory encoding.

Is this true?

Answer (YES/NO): NO